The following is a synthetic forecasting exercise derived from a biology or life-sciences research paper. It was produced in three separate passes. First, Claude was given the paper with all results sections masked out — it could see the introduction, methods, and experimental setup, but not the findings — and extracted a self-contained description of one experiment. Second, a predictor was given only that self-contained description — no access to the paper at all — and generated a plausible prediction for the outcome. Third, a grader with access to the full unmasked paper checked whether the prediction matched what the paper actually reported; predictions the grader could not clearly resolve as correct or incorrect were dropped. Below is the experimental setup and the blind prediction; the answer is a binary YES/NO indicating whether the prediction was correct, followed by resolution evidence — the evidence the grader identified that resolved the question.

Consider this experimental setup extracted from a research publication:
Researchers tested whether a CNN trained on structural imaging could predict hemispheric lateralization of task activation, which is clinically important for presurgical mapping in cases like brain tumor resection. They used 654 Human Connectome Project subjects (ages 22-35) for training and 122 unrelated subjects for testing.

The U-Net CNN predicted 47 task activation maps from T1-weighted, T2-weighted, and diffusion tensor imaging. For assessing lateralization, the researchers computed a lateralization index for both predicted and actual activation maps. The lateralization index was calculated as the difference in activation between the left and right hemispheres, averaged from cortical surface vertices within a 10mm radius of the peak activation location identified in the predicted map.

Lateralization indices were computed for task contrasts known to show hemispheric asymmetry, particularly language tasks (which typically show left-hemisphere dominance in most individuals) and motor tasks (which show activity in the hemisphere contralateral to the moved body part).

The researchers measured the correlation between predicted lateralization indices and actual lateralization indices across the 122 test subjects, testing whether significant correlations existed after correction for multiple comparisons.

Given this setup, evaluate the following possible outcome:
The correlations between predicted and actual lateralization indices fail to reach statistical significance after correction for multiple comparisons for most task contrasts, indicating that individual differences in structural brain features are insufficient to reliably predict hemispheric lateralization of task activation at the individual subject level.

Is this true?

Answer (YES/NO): NO